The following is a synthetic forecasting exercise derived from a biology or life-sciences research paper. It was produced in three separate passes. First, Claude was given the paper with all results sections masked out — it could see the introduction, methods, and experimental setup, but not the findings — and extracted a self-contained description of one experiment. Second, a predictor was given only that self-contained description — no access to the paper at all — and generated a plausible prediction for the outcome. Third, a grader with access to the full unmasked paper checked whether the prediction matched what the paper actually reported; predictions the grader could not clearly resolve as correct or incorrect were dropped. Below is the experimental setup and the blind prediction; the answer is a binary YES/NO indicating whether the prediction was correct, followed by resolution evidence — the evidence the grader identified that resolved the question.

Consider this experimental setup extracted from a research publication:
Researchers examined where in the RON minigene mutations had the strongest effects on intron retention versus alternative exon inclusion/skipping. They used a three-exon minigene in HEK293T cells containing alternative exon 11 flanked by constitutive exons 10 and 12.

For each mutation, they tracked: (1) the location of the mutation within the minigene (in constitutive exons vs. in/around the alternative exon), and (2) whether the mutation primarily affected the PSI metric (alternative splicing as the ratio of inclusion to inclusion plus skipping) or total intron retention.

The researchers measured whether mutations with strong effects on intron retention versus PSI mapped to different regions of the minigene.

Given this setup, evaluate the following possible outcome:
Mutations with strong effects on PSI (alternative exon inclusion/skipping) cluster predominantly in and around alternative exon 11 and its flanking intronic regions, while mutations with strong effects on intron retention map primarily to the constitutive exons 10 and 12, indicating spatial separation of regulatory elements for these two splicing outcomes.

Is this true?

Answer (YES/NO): YES